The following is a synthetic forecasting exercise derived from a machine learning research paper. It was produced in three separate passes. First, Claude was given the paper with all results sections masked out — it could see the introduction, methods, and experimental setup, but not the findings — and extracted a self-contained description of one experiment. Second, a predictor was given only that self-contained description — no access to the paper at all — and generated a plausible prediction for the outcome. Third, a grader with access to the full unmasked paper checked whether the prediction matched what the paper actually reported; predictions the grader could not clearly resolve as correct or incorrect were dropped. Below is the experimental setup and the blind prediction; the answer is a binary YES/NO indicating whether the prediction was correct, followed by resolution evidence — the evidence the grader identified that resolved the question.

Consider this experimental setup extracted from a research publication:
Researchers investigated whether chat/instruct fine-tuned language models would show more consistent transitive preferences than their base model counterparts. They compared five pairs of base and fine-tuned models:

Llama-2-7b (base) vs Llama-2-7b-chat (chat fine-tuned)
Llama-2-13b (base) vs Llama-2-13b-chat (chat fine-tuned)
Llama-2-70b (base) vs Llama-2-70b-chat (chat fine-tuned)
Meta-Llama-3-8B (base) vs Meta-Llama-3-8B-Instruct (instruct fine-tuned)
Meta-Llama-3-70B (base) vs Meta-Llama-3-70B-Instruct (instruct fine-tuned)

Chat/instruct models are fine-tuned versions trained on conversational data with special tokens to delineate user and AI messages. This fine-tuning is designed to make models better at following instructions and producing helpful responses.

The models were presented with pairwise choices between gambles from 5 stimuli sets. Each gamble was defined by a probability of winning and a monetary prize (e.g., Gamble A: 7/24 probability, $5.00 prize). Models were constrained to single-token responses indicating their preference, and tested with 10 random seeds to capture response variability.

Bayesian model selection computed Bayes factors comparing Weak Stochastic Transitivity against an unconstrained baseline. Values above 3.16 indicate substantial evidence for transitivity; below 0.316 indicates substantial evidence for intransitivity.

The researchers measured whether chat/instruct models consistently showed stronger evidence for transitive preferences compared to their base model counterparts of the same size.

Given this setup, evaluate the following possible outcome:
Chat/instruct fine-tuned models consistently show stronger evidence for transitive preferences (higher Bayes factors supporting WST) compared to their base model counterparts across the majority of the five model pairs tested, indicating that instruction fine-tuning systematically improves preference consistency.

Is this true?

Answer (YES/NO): NO